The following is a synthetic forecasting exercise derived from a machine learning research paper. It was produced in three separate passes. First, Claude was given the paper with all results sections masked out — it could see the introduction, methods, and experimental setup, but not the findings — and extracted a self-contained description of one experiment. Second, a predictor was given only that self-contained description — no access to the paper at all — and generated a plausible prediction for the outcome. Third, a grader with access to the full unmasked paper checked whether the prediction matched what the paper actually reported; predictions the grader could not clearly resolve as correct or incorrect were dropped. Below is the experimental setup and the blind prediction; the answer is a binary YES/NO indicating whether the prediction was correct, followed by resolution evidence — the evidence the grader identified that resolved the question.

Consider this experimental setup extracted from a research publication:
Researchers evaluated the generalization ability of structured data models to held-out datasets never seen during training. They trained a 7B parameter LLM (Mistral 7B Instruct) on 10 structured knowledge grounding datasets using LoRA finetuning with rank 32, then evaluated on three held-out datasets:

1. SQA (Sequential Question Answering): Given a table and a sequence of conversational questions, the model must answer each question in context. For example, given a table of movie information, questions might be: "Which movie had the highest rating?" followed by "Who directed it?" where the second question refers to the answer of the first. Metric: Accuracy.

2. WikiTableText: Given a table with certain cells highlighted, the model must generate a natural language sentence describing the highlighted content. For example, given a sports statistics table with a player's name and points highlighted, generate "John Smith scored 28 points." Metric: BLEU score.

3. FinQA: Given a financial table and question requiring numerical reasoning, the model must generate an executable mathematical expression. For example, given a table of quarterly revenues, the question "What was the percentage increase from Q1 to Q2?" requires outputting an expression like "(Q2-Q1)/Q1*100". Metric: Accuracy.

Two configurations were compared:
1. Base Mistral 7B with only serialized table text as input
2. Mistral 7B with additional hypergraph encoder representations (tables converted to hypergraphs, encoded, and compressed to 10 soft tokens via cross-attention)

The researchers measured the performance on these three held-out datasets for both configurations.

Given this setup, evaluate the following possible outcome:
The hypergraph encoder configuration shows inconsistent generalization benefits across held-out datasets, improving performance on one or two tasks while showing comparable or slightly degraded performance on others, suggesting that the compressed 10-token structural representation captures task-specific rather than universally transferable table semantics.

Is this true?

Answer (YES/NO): YES